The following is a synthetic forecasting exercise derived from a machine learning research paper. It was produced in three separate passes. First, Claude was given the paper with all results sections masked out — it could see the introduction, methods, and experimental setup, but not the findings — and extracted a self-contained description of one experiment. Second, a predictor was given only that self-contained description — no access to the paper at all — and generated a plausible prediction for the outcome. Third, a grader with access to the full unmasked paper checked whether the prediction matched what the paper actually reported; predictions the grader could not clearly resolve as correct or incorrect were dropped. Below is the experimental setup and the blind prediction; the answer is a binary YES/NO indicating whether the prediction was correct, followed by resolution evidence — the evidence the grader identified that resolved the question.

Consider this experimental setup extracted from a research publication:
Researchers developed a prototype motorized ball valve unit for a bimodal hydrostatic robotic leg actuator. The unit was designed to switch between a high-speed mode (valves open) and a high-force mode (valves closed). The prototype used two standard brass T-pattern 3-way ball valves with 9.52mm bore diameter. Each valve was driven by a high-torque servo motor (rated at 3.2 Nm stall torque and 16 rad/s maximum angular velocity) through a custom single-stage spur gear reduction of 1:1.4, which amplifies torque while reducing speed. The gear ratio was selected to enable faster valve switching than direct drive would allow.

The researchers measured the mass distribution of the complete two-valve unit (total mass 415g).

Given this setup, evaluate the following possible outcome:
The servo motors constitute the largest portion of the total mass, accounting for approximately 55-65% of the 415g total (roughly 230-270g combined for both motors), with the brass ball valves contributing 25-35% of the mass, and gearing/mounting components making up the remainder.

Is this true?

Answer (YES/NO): NO